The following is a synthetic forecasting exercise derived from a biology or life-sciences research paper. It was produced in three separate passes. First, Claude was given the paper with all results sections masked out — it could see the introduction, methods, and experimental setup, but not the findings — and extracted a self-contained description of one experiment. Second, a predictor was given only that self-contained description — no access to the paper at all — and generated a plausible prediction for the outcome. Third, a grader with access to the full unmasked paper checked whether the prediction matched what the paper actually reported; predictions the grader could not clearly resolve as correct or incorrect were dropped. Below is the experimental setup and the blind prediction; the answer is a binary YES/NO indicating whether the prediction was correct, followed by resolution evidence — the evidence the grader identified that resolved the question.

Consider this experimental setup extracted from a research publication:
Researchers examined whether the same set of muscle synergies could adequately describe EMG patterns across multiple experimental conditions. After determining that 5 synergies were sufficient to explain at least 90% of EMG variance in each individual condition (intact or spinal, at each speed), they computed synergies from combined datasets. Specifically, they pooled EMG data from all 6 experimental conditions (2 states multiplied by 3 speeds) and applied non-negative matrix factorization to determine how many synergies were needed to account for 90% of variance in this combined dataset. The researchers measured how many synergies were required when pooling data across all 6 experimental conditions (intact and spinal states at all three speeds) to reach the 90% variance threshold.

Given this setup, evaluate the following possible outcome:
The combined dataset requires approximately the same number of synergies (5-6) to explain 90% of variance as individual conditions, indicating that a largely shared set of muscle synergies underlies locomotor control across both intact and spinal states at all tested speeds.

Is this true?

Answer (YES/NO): NO